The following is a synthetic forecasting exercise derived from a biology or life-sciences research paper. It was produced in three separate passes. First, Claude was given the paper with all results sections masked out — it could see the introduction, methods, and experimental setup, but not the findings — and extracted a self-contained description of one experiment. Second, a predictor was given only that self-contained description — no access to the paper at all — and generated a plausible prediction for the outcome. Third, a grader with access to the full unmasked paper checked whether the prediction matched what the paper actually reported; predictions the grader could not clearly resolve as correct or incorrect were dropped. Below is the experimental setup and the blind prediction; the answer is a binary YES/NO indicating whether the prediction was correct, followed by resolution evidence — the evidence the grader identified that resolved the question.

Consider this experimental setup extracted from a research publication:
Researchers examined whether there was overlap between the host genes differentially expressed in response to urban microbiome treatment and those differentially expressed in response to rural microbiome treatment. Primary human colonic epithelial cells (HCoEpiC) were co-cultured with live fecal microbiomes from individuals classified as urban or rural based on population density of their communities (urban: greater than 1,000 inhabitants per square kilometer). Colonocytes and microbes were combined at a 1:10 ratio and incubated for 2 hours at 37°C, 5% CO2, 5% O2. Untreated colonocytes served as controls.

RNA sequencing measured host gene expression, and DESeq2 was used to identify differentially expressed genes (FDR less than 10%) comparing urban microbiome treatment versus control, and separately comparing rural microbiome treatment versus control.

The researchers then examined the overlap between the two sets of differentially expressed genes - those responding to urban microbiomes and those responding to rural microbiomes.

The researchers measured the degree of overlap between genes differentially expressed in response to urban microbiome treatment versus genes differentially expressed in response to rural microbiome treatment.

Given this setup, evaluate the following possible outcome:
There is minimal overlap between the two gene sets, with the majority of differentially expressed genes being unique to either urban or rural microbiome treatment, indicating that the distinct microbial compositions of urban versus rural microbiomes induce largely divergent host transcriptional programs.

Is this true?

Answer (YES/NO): NO